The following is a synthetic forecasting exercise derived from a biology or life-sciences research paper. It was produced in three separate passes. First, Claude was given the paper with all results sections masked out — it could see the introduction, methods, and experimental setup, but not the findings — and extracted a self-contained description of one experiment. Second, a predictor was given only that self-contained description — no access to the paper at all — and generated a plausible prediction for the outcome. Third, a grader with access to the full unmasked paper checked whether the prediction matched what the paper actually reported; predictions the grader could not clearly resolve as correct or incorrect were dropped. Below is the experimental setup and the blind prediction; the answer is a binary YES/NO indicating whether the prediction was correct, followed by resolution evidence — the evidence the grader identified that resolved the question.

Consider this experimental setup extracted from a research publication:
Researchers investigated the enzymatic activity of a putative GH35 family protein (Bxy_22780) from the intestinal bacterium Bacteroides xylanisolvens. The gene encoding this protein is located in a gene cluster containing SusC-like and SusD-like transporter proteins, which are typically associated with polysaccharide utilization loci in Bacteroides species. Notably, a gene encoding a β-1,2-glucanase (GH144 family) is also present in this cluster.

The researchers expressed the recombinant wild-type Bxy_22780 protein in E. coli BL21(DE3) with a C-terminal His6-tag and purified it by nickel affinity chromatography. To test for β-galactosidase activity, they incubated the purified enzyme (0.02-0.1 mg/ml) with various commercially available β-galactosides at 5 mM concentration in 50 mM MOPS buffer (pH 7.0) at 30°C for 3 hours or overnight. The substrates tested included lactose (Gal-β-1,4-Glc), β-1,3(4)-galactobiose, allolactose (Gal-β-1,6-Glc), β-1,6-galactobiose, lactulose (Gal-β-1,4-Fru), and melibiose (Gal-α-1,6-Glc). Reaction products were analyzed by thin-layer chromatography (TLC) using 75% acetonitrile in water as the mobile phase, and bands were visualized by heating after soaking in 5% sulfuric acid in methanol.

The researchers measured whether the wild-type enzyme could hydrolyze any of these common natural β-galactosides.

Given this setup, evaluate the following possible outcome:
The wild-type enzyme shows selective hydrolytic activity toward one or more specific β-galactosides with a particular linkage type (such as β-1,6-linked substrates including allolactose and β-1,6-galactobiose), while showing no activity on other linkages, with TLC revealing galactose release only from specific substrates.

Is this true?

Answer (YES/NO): NO